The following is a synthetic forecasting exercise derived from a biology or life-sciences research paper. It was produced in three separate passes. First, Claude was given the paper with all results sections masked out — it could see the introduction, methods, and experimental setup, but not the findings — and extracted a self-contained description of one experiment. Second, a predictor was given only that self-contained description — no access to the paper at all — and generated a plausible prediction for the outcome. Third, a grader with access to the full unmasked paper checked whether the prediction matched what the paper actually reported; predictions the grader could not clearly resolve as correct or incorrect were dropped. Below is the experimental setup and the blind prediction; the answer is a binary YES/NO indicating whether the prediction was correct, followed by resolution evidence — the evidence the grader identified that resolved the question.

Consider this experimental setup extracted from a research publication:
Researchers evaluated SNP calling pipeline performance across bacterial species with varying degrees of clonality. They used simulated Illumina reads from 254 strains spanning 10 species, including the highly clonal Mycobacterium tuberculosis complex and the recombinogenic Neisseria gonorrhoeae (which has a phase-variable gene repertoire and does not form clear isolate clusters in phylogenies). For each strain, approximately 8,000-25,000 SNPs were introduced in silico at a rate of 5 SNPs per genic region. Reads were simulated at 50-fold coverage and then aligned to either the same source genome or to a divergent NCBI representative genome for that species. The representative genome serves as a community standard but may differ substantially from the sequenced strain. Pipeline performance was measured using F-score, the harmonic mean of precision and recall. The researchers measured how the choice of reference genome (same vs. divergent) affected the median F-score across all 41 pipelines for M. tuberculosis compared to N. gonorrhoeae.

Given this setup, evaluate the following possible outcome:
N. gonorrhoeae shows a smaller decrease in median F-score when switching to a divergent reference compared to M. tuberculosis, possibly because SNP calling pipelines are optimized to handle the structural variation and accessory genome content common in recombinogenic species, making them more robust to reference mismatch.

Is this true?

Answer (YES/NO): NO